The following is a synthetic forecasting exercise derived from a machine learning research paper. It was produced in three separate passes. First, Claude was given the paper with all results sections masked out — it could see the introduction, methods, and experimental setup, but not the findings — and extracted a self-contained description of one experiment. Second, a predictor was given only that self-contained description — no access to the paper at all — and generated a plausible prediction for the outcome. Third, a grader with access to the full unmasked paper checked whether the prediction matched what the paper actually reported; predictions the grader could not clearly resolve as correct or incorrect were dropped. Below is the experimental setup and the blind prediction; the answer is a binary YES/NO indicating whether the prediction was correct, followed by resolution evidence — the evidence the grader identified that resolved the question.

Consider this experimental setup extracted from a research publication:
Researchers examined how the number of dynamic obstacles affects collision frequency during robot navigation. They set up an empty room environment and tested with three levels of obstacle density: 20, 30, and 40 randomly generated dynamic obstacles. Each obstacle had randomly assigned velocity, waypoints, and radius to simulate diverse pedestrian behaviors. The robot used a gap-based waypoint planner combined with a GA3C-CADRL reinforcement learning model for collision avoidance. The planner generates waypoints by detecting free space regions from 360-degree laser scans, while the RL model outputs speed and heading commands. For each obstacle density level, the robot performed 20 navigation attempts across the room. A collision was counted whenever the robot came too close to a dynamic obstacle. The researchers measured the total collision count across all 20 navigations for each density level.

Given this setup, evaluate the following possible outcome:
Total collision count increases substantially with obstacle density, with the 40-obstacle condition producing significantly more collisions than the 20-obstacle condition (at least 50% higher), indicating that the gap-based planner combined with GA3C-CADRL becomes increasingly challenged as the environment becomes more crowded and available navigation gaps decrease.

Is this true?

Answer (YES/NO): NO